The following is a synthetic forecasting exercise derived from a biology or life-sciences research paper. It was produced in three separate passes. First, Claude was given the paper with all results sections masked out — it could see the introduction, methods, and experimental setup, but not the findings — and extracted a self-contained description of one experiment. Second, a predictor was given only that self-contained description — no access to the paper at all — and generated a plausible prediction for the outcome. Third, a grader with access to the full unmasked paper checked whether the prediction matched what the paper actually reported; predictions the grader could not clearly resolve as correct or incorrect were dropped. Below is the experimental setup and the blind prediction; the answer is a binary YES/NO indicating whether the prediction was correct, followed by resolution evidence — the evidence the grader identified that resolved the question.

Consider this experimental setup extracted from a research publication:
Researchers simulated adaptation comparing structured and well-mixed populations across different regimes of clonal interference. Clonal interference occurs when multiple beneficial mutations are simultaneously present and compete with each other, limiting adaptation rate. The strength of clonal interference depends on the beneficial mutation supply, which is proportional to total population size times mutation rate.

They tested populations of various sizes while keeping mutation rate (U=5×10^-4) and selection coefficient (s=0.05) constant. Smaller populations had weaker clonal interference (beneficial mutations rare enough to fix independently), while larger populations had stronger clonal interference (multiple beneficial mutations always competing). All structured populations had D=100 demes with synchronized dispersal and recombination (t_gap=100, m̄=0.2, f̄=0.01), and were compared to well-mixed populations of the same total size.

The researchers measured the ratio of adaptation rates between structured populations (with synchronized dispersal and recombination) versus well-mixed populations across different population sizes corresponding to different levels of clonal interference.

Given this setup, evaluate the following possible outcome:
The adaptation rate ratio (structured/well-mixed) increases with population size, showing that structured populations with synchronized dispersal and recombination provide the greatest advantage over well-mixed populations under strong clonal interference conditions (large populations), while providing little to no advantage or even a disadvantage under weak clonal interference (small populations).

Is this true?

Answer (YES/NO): YES